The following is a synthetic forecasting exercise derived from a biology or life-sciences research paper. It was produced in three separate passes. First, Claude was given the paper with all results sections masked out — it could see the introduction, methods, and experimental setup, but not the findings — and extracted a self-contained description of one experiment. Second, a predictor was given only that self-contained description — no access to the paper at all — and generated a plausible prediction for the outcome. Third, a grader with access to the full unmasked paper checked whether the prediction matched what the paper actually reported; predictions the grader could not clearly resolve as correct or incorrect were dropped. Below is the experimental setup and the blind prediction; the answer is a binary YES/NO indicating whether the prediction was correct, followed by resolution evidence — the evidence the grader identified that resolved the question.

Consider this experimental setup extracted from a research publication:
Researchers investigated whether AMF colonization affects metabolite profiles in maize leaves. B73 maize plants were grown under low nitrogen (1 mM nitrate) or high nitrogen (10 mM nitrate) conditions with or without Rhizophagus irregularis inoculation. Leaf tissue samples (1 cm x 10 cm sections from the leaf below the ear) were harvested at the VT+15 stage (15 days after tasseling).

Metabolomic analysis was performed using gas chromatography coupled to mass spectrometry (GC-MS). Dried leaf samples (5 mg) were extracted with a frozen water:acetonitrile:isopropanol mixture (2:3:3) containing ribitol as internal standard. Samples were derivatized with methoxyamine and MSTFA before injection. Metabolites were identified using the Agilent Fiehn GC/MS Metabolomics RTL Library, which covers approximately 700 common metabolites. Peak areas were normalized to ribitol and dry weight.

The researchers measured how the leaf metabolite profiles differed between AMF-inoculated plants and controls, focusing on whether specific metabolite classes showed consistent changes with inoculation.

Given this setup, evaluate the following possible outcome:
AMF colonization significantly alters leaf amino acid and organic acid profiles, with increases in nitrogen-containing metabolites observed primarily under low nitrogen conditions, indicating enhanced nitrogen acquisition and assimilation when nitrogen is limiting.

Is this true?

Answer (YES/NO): NO